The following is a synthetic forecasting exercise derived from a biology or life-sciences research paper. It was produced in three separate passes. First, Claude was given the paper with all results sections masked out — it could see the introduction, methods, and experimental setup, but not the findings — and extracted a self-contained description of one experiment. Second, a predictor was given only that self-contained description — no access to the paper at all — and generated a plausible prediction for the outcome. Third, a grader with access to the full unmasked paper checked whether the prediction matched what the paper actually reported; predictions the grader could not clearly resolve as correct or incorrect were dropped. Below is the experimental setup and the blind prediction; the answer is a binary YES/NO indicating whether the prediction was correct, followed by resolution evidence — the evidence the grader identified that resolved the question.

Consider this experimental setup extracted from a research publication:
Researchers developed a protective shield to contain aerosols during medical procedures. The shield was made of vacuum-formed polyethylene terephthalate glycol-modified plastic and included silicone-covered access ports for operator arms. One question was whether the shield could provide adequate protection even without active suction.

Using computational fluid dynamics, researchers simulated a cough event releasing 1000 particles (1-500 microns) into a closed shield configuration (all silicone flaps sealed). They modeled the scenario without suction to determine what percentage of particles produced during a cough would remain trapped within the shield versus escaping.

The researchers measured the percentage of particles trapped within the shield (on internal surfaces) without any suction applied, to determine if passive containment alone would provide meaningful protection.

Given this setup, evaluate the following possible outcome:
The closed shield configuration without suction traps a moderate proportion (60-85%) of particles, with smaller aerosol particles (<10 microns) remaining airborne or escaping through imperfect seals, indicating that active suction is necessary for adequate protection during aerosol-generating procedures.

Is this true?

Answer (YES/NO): NO